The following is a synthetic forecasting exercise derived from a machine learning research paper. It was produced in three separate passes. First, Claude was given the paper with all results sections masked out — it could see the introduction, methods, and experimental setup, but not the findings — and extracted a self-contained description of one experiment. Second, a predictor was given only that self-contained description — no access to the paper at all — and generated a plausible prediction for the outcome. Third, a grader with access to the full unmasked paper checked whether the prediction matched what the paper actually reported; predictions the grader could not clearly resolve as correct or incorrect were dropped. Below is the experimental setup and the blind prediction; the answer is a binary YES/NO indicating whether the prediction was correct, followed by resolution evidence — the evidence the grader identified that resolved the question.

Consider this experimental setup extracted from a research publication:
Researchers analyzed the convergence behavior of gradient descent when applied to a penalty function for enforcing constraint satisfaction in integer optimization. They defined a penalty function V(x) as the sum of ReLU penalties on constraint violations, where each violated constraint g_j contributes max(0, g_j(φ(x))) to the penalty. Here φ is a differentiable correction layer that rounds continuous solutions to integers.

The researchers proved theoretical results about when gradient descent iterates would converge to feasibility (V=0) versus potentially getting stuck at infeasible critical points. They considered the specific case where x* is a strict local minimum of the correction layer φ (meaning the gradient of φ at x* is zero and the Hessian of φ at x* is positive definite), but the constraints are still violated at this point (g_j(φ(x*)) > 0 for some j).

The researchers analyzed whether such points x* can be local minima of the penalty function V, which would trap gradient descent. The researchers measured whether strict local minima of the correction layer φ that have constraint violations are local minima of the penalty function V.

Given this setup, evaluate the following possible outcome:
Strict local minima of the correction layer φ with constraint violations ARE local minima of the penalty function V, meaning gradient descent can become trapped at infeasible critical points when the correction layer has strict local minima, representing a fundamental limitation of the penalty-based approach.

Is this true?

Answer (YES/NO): NO